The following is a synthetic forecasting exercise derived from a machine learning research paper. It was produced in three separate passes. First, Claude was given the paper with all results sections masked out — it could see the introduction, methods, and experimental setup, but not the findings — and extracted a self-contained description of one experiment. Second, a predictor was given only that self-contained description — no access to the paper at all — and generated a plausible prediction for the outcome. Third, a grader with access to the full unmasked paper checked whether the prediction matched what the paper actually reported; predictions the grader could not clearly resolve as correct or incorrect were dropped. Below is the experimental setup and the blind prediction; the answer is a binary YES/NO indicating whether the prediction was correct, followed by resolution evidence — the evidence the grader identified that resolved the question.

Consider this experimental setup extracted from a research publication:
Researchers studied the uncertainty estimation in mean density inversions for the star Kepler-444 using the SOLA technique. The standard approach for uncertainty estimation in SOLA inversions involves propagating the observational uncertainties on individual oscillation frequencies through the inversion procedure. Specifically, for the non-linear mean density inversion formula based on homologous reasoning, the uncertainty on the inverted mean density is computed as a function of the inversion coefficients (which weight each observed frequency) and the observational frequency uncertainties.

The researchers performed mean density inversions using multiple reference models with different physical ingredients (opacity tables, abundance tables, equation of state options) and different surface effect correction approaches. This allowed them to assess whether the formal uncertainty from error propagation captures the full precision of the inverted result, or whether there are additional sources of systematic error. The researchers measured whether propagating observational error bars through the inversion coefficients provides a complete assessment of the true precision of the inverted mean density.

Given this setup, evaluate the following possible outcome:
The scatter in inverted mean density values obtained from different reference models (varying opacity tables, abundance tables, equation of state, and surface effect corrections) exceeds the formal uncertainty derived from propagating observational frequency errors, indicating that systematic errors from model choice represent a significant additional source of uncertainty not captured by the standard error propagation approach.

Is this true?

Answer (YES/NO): YES